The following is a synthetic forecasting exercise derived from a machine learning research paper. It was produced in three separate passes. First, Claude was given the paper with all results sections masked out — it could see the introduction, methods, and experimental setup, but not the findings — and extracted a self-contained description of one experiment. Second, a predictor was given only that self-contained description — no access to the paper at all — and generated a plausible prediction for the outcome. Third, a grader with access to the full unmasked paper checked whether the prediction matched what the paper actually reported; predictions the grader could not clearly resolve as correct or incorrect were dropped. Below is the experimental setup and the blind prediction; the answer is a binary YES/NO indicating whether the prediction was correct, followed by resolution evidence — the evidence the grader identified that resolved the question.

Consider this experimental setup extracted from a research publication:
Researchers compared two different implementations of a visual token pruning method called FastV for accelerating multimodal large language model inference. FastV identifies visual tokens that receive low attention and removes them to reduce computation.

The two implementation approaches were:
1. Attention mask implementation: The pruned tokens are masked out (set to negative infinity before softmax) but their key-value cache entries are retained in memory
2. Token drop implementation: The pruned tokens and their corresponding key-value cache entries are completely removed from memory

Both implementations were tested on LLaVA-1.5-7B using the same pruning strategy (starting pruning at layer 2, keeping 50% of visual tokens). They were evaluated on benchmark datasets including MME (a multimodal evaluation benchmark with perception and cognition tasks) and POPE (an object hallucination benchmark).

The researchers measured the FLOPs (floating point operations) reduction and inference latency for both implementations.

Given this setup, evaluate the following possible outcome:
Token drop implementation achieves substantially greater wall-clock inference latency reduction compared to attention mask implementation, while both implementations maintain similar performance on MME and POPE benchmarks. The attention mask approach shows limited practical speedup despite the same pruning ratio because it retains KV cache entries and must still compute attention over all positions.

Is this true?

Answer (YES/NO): YES